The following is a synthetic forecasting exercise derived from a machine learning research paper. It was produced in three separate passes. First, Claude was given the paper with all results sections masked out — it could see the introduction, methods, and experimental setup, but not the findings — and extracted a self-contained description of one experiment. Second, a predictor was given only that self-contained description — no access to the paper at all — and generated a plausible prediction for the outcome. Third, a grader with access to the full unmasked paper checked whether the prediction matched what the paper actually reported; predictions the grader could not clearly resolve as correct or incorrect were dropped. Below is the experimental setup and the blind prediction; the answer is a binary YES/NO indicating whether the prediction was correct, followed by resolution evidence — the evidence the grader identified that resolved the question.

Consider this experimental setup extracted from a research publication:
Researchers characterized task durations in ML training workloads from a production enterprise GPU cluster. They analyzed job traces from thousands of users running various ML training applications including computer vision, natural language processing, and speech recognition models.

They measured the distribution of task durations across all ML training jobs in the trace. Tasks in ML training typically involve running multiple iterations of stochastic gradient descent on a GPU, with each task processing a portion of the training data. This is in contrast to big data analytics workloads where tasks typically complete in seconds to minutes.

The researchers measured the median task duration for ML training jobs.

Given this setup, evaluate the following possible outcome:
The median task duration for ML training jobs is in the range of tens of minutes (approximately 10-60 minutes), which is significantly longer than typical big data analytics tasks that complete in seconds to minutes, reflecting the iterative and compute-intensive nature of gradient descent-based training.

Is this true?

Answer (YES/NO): NO